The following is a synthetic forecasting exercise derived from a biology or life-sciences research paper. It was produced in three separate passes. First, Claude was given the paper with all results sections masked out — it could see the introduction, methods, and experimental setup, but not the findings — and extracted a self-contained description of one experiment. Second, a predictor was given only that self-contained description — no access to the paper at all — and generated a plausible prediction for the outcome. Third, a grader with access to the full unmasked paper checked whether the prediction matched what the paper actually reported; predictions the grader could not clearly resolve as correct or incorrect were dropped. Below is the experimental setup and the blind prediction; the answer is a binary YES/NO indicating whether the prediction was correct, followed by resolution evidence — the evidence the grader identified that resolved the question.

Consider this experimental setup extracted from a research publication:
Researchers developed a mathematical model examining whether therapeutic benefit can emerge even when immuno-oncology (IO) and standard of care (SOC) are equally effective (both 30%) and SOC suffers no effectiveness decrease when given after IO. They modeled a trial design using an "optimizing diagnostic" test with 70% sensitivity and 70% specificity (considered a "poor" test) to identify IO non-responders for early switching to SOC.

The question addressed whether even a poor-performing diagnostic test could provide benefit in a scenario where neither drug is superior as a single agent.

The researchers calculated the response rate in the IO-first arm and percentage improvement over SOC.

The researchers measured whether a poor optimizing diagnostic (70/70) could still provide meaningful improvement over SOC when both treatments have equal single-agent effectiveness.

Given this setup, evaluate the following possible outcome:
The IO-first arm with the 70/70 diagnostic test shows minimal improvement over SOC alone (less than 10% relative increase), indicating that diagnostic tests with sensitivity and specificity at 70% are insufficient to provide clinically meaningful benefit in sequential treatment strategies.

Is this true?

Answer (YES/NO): NO